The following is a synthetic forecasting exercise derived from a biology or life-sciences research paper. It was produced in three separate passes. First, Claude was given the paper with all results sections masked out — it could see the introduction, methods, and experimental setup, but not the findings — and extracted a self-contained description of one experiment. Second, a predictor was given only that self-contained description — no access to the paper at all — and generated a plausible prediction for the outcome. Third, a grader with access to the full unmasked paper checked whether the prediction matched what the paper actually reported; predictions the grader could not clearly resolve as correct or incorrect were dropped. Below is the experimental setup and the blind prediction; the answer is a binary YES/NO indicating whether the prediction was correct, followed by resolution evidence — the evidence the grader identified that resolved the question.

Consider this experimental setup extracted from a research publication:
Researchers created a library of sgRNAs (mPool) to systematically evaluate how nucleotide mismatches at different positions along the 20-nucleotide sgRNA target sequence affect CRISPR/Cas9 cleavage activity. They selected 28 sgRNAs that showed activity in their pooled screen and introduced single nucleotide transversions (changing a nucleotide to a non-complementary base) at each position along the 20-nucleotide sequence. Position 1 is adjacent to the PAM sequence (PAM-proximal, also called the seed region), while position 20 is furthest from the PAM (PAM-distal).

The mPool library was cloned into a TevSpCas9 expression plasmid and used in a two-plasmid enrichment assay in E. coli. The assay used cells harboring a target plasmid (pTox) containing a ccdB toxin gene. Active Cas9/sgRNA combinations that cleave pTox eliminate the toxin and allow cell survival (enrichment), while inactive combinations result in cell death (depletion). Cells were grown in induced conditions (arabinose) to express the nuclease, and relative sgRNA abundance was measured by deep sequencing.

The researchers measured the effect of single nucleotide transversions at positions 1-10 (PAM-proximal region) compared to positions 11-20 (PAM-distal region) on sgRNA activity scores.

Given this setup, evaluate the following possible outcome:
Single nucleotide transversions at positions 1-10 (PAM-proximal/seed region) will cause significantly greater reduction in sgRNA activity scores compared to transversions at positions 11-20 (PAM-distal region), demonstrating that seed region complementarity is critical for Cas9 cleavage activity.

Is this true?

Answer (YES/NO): YES